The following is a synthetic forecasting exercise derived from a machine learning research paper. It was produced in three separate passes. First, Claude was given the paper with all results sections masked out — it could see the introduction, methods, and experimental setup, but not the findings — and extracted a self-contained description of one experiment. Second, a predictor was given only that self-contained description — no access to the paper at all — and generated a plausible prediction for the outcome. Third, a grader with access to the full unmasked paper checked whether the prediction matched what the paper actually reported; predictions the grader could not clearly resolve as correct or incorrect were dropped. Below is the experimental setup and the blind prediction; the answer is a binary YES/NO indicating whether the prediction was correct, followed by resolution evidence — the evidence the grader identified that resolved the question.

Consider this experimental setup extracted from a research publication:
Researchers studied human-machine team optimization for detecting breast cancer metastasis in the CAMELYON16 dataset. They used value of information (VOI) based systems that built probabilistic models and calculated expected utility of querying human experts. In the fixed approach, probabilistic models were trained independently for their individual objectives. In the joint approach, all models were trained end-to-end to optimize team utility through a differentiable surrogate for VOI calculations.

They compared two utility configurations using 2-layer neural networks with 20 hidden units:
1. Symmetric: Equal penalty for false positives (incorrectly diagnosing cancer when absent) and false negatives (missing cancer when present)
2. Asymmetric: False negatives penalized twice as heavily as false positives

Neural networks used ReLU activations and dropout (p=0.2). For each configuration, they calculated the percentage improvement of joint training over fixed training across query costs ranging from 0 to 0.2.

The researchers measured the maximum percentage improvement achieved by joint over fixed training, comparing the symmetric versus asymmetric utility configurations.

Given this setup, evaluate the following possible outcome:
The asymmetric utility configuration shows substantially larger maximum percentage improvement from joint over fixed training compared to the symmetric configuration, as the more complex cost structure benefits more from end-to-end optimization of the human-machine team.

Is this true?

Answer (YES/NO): YES